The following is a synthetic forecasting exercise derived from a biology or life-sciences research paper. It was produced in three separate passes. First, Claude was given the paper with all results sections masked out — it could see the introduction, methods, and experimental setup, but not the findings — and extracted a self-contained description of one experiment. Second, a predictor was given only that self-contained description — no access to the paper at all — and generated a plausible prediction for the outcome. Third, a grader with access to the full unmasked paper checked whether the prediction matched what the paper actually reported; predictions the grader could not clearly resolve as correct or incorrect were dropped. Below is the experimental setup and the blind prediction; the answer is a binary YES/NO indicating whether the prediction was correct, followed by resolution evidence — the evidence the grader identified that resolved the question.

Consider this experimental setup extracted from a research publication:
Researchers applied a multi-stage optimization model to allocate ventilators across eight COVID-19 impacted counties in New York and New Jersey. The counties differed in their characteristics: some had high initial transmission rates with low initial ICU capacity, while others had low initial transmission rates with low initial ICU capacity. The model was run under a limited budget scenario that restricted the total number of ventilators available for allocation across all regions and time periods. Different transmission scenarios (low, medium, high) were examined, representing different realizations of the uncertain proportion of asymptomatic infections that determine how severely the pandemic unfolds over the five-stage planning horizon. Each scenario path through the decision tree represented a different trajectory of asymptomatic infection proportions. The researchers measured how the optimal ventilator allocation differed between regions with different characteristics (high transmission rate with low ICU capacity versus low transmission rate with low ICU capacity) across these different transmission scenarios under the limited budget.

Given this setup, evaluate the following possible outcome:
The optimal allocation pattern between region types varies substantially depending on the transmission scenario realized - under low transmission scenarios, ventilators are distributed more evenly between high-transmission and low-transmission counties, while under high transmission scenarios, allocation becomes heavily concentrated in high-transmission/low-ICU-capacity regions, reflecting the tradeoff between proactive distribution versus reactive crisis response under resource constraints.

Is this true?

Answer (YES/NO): NO